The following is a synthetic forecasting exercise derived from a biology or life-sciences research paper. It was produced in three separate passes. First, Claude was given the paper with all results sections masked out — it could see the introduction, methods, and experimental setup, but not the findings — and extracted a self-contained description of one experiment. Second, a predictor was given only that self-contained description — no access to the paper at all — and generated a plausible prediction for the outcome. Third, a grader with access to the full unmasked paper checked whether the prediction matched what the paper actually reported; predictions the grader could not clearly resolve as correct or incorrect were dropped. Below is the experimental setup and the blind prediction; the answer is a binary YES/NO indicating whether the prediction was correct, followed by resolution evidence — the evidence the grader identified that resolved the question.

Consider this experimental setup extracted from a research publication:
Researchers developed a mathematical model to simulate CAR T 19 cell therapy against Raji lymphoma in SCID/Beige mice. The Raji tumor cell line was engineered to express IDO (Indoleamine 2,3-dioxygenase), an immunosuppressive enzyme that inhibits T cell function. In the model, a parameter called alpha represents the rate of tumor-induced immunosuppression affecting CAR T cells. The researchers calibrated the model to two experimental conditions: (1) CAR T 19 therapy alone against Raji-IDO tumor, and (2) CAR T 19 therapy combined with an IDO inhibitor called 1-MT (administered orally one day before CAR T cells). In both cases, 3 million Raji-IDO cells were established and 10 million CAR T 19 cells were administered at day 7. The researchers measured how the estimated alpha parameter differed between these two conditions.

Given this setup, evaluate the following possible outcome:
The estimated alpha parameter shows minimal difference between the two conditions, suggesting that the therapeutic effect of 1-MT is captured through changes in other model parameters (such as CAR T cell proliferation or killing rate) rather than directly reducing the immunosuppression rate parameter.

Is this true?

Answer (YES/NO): NO